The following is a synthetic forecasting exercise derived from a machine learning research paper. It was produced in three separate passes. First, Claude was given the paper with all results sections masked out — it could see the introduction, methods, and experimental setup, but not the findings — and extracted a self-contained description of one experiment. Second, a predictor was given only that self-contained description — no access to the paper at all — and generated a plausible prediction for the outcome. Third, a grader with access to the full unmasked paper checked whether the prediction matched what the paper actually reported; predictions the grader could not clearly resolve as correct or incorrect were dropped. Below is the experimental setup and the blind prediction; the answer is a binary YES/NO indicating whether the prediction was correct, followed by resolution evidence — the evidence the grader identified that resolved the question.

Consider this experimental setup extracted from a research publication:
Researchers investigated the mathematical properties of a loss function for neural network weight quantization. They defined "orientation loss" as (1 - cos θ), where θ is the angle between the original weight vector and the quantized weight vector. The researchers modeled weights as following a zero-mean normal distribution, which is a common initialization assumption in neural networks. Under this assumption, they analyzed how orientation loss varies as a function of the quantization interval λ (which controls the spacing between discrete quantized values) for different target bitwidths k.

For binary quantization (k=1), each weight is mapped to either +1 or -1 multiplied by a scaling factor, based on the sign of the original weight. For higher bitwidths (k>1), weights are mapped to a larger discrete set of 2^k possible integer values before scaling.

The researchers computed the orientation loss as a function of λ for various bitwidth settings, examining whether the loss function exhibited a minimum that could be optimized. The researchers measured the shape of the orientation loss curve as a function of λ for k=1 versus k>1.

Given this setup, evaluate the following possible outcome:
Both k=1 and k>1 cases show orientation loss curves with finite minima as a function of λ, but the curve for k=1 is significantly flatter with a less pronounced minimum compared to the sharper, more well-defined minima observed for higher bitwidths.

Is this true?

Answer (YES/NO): NO